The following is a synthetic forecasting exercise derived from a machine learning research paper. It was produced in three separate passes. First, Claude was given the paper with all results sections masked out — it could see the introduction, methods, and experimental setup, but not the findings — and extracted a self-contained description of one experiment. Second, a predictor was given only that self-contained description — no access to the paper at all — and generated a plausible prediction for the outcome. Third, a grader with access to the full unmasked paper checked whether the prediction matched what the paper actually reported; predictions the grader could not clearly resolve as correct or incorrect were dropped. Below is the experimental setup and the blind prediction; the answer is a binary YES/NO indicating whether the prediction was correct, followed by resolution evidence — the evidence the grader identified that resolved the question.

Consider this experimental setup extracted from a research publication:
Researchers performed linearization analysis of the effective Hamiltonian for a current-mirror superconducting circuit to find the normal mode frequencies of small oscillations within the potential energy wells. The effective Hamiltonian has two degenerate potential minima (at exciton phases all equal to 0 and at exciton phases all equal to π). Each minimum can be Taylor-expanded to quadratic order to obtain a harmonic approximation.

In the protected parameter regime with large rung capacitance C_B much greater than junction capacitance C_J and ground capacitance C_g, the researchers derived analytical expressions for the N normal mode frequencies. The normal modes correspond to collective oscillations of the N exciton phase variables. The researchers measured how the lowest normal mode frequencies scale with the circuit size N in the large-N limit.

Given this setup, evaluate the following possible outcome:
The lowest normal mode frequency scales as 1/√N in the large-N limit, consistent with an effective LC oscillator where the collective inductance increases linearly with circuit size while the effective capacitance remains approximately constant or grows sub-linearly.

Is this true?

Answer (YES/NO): NO